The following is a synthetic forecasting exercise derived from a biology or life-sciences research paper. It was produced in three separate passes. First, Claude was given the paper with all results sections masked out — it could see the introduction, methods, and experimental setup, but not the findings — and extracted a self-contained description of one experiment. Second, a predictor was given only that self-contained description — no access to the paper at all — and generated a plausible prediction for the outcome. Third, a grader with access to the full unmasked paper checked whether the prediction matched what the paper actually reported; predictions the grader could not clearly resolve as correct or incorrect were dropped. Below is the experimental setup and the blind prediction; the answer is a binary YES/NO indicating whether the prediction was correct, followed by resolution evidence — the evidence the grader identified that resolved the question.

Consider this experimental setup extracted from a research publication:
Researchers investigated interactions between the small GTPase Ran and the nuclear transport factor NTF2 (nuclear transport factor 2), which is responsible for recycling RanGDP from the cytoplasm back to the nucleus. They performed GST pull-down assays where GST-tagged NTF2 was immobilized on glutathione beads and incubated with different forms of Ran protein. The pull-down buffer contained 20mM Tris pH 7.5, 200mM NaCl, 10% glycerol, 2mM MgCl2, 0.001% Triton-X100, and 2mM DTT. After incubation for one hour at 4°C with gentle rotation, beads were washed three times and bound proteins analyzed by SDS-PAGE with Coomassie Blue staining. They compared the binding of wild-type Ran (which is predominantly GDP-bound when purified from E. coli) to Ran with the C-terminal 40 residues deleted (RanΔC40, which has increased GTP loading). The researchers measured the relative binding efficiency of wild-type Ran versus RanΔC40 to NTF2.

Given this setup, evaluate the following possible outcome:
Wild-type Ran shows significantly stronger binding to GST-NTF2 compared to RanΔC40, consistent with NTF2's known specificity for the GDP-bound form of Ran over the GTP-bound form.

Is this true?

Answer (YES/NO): NO